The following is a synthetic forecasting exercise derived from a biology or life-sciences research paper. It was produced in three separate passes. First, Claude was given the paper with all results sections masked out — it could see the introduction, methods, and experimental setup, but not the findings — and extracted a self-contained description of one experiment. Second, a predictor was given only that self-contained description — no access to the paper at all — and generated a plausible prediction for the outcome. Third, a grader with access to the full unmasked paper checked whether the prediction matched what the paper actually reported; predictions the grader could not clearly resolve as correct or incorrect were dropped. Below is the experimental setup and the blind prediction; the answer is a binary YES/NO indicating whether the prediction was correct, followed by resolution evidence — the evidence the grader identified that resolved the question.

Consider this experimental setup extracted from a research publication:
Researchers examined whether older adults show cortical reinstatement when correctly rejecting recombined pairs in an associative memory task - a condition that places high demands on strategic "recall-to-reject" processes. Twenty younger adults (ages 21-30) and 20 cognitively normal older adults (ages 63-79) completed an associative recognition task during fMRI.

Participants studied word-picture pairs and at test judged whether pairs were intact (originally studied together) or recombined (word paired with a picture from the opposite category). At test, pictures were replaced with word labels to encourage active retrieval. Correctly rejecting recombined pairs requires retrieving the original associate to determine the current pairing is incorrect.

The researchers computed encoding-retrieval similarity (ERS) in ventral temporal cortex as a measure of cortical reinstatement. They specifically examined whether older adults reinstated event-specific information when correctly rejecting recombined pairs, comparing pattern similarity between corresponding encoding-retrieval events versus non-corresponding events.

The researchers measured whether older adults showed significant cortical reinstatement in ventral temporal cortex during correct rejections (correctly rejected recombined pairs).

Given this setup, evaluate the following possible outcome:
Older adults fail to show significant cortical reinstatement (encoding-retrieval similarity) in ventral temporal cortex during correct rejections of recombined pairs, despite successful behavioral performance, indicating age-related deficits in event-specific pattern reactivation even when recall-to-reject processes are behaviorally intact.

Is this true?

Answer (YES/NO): NO